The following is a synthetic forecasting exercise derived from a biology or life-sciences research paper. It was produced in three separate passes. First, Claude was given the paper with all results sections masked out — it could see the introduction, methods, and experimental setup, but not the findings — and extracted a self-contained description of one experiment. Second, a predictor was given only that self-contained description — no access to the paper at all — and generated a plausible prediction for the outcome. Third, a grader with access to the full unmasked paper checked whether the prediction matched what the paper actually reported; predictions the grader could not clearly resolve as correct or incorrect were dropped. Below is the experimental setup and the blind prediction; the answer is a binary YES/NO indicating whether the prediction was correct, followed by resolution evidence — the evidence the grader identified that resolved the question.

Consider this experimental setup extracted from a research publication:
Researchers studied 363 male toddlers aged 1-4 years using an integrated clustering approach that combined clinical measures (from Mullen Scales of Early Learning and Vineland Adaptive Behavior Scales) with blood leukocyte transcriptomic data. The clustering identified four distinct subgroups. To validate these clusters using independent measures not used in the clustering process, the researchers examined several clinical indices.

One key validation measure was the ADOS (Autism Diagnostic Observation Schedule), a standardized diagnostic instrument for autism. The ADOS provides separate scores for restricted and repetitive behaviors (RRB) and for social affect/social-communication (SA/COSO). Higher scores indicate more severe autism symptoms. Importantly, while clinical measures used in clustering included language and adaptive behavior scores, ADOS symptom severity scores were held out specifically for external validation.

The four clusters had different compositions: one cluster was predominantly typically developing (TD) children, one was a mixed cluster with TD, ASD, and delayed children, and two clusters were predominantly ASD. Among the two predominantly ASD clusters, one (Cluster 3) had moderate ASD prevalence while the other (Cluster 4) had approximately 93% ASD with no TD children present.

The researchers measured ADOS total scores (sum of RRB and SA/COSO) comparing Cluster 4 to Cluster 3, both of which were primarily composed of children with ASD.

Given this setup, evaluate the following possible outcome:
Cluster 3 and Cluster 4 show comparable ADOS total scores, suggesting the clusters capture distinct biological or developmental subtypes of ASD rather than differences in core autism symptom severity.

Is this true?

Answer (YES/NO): NO